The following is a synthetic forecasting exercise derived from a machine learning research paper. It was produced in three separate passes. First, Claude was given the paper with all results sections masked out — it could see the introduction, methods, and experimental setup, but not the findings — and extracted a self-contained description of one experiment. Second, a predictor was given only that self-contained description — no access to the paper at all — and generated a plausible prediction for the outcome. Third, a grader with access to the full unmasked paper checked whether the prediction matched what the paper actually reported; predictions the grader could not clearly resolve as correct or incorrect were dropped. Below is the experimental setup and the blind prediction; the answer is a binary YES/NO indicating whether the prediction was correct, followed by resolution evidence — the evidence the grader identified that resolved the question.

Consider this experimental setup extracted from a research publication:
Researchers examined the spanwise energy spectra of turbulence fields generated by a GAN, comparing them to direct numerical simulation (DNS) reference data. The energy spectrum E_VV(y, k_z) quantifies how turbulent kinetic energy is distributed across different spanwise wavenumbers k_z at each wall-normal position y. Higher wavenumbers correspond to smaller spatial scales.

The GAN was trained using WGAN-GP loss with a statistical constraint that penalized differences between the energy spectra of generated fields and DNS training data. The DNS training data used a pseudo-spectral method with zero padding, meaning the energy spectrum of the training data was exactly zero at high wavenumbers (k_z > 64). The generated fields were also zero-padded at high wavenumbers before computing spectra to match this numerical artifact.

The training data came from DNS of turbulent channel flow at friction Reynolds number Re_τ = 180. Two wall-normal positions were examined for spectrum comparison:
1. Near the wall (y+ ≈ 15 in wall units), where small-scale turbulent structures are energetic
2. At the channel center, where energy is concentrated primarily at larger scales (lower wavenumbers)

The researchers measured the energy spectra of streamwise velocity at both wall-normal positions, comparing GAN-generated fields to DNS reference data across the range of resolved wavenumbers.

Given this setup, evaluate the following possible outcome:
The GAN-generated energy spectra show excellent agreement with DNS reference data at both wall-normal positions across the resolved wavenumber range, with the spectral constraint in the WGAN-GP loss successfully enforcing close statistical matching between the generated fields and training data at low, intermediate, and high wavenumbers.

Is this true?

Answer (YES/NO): NO